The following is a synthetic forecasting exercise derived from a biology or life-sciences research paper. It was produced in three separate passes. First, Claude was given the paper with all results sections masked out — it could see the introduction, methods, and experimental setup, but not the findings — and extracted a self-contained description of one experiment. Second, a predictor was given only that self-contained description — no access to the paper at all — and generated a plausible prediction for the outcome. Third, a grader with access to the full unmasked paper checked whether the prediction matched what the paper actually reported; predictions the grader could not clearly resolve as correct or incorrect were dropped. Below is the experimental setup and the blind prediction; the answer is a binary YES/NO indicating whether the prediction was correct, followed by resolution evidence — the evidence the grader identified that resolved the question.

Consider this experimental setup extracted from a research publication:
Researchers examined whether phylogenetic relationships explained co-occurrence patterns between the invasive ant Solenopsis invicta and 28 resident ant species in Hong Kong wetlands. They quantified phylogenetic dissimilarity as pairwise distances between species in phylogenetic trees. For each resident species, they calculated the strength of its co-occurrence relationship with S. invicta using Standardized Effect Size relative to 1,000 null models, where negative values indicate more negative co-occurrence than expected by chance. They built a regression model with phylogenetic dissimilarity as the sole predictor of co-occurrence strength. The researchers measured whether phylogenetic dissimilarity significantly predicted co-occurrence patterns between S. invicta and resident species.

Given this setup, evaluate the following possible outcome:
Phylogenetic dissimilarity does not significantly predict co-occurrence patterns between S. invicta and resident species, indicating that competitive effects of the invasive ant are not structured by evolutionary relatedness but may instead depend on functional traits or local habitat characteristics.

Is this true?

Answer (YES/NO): YES